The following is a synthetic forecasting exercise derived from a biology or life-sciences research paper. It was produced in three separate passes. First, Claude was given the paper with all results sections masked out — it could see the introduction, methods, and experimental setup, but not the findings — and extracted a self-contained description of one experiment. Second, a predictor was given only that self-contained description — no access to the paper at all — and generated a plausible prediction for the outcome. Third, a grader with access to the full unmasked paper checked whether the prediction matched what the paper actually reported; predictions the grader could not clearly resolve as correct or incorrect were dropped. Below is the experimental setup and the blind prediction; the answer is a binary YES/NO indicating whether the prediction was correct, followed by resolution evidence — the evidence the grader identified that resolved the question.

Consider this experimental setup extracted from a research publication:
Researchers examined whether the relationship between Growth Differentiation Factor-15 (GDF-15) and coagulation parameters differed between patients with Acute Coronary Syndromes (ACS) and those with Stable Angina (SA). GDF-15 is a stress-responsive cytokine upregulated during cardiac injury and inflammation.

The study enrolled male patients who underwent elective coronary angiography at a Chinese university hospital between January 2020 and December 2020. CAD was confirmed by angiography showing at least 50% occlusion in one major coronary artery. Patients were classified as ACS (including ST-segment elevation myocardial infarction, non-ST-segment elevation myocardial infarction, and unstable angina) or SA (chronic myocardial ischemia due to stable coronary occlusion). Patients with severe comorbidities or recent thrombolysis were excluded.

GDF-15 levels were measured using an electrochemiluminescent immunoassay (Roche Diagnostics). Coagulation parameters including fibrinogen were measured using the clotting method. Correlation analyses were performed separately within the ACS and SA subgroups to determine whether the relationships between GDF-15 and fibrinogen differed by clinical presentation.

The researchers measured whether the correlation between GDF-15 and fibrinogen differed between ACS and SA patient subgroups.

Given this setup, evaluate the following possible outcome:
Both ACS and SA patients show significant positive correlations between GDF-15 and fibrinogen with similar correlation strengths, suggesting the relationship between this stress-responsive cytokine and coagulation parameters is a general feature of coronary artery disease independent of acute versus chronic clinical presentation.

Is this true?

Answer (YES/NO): NO